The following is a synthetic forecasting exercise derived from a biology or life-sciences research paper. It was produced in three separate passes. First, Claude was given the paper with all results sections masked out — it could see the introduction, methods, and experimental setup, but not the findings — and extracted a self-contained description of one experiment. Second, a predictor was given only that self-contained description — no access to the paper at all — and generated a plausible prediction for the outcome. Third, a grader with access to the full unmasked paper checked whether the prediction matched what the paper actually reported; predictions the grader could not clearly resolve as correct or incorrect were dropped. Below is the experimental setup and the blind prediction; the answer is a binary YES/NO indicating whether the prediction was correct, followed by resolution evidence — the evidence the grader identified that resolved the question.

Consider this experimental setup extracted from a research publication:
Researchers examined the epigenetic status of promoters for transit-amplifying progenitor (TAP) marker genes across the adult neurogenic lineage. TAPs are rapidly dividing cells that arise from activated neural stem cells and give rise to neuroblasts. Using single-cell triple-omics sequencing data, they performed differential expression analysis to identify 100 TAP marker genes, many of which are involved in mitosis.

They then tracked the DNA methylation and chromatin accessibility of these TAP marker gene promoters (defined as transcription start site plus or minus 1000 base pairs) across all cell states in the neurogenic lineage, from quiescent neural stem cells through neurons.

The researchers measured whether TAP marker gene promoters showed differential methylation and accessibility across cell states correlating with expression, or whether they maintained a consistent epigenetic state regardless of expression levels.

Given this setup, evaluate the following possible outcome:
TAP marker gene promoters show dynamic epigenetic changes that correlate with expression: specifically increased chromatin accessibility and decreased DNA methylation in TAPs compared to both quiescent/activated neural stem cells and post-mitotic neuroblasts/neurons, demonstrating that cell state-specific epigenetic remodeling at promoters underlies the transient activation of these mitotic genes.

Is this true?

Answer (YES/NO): NO